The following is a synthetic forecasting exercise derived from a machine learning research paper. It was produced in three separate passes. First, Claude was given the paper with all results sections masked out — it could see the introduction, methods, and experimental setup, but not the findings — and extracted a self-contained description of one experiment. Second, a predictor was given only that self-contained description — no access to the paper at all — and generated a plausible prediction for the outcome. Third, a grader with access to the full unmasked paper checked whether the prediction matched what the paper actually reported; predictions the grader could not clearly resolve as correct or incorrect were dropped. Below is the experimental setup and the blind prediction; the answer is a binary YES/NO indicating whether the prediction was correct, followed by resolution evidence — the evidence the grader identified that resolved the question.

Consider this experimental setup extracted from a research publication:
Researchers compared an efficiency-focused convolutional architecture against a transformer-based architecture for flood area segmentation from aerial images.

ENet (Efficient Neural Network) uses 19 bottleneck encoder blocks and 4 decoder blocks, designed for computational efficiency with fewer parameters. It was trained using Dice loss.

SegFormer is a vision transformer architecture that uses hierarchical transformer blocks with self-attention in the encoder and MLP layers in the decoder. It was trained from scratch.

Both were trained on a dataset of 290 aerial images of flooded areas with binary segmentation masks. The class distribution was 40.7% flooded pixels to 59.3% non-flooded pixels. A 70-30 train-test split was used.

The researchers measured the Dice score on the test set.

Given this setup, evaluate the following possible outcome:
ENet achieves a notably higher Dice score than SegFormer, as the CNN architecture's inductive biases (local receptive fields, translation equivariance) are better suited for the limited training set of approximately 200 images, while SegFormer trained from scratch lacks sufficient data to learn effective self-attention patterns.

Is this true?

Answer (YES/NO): NO